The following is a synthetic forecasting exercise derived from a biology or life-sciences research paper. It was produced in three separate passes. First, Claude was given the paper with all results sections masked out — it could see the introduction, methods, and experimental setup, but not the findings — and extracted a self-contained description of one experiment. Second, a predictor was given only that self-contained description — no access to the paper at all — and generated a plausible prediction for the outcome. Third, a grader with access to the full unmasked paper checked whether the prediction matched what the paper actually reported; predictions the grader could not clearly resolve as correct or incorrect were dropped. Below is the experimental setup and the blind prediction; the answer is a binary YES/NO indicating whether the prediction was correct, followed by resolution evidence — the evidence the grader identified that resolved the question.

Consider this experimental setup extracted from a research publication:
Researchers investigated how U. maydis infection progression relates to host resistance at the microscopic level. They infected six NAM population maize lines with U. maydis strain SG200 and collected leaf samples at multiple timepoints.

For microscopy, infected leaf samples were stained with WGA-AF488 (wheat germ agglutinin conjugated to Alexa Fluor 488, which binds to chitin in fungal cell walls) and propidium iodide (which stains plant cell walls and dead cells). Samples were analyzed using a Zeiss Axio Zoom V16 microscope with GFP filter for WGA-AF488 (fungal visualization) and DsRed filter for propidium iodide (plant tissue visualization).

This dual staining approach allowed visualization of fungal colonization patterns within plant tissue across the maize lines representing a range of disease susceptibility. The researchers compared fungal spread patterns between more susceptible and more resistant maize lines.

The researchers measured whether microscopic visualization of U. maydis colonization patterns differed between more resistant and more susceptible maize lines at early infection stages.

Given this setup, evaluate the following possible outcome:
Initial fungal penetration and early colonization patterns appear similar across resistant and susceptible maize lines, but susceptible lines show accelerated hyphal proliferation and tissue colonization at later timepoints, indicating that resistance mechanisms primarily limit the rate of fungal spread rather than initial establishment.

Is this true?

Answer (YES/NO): YES